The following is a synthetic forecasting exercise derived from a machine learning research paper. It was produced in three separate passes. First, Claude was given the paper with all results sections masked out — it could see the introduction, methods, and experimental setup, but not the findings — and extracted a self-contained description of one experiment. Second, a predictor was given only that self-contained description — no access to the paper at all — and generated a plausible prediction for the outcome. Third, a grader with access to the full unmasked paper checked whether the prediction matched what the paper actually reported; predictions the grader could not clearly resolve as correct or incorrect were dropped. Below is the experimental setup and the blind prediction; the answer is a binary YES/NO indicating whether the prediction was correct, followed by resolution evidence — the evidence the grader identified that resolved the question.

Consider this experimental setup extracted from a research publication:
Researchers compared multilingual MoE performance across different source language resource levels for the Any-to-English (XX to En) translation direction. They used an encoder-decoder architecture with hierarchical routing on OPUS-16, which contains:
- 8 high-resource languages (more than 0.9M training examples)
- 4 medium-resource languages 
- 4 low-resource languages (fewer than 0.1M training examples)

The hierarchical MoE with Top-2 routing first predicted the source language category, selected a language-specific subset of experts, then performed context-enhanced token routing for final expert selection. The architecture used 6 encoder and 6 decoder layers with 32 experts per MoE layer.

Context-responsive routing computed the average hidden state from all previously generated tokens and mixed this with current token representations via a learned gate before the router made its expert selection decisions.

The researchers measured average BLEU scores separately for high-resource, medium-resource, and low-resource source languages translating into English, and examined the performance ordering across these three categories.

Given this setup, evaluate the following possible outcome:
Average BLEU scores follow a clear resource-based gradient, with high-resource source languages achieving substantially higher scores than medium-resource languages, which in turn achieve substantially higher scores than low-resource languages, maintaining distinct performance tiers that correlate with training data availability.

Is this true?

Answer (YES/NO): NO